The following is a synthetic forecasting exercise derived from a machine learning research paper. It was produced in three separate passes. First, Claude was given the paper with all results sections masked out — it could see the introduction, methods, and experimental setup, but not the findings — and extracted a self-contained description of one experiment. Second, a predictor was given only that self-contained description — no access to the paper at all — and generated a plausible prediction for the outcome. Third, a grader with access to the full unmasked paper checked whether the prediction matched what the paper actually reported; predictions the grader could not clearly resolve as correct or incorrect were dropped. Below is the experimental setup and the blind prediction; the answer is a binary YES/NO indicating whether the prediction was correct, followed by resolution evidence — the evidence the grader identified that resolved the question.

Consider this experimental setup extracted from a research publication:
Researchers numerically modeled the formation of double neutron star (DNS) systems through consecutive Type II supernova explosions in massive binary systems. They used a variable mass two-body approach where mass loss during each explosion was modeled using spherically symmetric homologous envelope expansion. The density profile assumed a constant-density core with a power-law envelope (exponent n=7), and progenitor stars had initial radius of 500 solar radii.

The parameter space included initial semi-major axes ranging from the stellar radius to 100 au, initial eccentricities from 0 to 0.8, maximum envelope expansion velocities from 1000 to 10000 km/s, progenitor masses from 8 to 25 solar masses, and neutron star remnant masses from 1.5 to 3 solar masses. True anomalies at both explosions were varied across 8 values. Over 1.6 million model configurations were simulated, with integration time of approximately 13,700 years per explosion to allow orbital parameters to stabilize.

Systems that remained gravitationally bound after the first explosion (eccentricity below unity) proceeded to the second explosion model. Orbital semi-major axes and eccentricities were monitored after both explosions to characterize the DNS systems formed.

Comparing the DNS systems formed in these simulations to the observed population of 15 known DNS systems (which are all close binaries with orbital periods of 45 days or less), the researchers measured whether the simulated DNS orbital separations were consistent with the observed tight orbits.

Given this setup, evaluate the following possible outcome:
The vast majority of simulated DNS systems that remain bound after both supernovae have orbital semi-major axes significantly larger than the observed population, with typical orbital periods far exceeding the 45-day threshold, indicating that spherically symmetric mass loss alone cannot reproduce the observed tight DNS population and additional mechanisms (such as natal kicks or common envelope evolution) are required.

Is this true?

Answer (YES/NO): YES